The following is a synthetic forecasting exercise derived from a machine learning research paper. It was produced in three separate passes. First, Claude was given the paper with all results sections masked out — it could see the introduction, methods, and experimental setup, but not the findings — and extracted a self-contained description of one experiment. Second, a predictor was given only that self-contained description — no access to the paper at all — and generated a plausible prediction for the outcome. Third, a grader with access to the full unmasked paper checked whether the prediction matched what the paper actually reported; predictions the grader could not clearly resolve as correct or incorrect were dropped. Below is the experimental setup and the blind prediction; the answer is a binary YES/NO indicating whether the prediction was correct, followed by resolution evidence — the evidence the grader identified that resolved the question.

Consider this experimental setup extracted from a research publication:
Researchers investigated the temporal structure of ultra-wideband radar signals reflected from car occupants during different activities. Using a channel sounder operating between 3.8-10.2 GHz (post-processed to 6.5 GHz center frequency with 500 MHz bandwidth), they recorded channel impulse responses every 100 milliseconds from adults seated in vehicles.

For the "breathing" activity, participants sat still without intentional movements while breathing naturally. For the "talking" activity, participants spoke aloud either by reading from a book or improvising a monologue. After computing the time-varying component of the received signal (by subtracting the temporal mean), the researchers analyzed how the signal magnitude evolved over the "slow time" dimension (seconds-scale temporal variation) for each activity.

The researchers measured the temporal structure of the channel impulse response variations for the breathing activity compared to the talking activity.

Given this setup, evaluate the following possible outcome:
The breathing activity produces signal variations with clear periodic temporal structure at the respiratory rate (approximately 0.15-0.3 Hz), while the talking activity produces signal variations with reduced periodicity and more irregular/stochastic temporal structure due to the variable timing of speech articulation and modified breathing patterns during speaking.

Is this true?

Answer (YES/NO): YES